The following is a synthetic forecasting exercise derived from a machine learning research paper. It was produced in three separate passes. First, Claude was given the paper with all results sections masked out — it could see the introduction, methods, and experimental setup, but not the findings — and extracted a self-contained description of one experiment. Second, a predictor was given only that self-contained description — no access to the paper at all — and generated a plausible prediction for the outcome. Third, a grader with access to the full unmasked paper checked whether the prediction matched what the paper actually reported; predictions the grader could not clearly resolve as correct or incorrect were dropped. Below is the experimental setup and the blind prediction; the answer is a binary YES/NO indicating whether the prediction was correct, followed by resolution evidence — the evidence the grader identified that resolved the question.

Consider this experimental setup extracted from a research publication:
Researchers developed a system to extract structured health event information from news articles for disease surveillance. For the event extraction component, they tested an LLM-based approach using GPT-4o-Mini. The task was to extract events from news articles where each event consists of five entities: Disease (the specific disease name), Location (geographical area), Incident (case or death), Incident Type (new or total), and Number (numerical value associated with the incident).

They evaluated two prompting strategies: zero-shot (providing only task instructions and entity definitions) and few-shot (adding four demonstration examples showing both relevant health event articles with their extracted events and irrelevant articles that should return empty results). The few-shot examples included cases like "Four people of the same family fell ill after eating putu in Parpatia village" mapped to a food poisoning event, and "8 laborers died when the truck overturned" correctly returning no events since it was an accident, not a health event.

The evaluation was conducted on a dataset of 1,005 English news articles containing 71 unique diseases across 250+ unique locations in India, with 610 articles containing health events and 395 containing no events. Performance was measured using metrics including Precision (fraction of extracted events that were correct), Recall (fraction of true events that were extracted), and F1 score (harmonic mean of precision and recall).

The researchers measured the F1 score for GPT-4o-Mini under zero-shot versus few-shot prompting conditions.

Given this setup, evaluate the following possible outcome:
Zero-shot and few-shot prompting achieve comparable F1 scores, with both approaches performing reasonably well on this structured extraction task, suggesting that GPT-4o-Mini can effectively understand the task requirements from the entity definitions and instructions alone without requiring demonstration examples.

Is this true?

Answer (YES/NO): NO